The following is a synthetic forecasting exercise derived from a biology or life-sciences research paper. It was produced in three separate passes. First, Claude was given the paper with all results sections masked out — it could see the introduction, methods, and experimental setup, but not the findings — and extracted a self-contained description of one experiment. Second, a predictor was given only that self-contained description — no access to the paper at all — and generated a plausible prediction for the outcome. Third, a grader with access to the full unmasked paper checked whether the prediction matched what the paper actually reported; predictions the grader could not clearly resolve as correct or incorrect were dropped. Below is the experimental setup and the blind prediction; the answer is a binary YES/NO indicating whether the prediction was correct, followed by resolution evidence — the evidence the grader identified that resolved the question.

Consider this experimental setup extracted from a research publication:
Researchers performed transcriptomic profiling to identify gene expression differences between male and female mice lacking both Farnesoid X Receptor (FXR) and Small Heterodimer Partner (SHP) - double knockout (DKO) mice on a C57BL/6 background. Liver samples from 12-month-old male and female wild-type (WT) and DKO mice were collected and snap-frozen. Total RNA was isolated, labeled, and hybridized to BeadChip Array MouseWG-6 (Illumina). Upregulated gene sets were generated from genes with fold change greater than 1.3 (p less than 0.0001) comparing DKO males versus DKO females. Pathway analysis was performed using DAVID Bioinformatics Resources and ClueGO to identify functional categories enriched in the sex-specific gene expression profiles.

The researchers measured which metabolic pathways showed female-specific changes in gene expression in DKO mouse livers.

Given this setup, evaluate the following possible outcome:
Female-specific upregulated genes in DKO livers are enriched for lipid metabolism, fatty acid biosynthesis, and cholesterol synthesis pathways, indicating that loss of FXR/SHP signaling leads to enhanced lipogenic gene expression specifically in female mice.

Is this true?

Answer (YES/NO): NO